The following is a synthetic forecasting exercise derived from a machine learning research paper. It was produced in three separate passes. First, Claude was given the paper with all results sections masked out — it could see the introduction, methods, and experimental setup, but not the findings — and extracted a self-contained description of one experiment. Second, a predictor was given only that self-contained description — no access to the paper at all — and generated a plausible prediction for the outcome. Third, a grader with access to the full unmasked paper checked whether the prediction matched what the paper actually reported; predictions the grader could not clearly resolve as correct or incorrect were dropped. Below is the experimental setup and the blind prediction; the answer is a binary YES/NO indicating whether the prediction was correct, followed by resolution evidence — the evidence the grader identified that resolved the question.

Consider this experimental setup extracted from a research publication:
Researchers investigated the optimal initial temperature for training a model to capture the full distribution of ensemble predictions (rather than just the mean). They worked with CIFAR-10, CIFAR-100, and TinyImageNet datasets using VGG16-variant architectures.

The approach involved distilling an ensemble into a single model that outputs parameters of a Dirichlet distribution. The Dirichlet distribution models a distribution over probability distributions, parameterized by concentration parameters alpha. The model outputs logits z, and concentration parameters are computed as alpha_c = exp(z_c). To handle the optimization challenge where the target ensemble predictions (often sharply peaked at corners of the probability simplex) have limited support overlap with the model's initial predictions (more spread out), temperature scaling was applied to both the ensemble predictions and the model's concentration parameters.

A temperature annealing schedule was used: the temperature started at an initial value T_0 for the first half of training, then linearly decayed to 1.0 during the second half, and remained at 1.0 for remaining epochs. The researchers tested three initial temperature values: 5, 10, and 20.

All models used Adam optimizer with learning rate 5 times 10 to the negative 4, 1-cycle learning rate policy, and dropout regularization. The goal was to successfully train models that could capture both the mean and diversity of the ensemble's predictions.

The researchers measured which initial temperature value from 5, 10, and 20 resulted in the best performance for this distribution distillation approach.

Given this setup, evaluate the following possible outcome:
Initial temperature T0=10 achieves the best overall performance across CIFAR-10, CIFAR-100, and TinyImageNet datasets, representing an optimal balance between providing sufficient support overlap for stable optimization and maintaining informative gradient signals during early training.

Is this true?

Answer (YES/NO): NO